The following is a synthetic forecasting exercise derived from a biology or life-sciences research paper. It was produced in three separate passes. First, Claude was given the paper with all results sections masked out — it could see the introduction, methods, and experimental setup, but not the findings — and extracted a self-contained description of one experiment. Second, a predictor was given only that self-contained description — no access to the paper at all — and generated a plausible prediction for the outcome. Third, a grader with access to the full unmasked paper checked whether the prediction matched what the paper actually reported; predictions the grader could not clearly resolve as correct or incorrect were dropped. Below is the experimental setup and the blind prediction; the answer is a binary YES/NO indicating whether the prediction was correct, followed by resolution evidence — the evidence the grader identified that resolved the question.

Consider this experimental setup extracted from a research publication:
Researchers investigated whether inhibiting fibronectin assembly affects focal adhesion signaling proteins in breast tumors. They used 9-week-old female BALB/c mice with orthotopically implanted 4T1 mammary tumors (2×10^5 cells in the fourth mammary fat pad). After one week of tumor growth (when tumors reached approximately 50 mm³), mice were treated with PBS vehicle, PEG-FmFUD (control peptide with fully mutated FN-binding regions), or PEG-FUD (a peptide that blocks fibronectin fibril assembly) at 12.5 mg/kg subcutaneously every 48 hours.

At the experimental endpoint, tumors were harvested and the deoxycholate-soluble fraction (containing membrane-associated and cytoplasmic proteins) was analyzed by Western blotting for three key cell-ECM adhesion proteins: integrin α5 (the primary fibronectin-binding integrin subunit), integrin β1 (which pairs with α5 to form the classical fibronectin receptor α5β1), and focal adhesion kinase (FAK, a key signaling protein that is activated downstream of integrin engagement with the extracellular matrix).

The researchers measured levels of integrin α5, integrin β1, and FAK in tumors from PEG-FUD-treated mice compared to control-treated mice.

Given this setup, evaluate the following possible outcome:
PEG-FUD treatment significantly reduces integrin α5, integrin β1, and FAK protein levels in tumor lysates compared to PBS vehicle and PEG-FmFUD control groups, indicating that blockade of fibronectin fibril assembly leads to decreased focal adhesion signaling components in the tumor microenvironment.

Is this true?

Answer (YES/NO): NO